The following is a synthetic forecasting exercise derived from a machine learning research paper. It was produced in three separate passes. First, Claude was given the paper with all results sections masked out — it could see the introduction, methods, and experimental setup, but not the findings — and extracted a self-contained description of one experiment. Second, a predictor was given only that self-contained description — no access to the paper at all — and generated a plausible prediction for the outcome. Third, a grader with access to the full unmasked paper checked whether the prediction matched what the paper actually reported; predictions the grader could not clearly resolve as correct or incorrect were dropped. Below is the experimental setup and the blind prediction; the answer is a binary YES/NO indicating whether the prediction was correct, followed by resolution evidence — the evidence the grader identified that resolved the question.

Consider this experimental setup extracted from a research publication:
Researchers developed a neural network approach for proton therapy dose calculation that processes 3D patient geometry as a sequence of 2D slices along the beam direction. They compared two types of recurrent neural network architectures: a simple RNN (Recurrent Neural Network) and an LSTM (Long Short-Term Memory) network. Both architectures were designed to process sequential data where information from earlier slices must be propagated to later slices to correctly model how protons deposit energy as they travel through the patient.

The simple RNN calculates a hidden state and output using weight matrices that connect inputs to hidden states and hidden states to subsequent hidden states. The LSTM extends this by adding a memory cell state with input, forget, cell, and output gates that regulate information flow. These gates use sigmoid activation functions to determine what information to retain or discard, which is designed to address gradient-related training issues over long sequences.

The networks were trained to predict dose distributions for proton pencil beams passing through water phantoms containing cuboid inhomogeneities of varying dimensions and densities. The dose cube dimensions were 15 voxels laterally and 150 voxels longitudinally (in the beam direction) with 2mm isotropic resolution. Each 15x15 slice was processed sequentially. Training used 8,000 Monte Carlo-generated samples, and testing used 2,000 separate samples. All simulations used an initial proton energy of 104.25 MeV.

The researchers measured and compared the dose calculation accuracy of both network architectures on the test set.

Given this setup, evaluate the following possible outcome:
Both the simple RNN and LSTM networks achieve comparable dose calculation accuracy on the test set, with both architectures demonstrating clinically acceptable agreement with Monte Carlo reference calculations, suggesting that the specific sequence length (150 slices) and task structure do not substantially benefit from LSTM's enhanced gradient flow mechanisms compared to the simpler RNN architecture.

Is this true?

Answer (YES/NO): NO